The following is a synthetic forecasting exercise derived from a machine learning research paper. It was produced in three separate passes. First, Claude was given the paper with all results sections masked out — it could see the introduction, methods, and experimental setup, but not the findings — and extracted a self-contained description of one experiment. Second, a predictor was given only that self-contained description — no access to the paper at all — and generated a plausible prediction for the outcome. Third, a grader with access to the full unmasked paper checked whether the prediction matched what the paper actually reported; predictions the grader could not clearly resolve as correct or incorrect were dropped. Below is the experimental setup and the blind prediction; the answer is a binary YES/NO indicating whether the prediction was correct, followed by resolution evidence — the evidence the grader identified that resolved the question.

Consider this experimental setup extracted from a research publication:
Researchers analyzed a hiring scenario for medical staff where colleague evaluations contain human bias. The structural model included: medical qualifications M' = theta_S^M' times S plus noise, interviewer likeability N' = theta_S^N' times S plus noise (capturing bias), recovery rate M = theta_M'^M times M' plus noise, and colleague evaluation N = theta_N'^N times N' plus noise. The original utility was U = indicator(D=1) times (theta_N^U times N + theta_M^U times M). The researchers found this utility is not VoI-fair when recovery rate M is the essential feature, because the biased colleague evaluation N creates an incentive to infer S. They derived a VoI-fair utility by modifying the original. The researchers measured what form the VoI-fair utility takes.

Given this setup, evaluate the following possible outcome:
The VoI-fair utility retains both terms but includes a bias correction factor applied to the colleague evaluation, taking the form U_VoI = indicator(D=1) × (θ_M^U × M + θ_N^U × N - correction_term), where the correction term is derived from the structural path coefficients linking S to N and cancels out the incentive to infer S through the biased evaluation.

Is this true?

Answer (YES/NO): YES